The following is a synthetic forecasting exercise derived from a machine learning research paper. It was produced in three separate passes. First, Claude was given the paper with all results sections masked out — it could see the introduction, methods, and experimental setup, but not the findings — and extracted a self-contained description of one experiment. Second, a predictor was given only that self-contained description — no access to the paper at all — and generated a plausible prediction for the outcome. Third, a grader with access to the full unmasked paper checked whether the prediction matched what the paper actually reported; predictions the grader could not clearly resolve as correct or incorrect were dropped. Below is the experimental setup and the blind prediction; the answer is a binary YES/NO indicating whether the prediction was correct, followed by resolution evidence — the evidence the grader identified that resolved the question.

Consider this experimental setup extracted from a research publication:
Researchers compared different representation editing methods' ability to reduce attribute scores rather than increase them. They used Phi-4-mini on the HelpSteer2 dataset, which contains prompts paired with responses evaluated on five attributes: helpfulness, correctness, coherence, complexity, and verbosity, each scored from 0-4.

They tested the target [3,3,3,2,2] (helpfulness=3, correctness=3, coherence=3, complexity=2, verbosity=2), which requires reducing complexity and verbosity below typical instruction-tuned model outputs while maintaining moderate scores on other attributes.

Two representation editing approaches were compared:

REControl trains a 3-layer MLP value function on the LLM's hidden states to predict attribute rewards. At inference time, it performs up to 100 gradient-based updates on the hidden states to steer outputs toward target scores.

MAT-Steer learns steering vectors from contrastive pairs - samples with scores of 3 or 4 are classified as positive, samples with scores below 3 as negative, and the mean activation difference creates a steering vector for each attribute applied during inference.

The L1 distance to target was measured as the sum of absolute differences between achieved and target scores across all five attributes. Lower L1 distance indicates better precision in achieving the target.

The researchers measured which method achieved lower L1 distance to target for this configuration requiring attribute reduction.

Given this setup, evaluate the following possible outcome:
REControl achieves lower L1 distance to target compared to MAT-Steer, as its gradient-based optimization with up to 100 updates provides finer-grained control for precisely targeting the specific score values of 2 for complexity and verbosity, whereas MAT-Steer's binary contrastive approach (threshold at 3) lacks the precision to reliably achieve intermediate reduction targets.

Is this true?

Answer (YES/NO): YES